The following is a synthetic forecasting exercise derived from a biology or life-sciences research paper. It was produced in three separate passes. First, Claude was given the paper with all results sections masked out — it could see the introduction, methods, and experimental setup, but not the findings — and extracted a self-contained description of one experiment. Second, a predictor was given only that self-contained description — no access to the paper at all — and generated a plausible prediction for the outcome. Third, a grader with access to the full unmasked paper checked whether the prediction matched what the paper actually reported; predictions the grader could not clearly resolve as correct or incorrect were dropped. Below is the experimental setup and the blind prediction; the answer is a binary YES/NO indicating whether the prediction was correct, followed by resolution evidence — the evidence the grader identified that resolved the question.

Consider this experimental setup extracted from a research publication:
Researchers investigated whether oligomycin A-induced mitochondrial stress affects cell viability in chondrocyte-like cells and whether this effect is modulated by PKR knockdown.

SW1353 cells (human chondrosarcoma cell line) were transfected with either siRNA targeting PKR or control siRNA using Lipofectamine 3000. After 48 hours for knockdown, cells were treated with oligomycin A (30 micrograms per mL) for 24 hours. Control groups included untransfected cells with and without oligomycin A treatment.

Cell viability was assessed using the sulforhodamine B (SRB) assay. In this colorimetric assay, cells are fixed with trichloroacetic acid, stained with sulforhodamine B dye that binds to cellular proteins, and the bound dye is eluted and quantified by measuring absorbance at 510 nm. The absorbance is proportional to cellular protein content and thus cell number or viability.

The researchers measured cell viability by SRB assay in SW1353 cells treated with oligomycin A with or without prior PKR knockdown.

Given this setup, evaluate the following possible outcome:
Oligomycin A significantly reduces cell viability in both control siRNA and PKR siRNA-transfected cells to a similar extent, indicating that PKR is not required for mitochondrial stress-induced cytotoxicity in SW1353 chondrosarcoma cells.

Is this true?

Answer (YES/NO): NO